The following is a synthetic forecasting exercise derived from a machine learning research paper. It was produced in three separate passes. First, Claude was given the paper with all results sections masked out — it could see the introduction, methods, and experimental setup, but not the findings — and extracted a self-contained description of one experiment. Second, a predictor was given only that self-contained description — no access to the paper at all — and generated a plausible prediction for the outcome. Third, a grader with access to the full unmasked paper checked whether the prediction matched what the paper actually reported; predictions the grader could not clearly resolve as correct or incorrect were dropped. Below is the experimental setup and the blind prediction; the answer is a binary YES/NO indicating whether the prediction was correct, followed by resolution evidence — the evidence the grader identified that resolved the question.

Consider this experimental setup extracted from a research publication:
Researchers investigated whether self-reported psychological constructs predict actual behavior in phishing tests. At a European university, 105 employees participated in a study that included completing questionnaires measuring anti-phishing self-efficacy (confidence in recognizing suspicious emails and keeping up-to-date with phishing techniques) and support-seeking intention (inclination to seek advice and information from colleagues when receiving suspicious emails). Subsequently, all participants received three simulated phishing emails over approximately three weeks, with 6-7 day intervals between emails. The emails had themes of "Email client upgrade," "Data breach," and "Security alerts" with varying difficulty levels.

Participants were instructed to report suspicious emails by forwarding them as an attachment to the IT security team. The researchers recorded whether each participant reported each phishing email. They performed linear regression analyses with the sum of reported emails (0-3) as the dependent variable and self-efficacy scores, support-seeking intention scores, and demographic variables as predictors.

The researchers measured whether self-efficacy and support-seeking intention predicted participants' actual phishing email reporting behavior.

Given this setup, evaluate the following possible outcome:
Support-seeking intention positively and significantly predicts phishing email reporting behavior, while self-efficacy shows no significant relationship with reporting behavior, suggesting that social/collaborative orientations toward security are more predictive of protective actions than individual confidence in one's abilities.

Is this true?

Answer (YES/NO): NO